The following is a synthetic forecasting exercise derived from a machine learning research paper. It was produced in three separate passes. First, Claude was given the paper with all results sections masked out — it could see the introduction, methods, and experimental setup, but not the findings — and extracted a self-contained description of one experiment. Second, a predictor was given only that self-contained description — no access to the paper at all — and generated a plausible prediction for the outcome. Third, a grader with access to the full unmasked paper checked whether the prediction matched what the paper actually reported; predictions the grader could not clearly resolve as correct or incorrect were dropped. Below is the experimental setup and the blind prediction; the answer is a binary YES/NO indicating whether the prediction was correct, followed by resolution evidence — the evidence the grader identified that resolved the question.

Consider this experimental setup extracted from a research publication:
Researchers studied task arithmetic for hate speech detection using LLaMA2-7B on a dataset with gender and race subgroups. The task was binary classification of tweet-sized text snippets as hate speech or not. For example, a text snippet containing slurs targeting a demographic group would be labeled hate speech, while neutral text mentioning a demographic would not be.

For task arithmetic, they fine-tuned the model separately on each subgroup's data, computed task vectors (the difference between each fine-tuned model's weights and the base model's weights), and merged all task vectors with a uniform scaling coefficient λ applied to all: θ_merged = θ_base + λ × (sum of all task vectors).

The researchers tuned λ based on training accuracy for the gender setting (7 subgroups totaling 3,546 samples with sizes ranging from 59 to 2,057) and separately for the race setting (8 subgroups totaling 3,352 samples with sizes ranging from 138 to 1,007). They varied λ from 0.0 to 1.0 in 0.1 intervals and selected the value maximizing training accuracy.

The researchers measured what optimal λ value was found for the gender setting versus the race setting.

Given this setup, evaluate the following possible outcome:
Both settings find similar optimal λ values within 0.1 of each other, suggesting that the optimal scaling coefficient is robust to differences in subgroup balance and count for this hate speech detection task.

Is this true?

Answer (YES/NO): NO